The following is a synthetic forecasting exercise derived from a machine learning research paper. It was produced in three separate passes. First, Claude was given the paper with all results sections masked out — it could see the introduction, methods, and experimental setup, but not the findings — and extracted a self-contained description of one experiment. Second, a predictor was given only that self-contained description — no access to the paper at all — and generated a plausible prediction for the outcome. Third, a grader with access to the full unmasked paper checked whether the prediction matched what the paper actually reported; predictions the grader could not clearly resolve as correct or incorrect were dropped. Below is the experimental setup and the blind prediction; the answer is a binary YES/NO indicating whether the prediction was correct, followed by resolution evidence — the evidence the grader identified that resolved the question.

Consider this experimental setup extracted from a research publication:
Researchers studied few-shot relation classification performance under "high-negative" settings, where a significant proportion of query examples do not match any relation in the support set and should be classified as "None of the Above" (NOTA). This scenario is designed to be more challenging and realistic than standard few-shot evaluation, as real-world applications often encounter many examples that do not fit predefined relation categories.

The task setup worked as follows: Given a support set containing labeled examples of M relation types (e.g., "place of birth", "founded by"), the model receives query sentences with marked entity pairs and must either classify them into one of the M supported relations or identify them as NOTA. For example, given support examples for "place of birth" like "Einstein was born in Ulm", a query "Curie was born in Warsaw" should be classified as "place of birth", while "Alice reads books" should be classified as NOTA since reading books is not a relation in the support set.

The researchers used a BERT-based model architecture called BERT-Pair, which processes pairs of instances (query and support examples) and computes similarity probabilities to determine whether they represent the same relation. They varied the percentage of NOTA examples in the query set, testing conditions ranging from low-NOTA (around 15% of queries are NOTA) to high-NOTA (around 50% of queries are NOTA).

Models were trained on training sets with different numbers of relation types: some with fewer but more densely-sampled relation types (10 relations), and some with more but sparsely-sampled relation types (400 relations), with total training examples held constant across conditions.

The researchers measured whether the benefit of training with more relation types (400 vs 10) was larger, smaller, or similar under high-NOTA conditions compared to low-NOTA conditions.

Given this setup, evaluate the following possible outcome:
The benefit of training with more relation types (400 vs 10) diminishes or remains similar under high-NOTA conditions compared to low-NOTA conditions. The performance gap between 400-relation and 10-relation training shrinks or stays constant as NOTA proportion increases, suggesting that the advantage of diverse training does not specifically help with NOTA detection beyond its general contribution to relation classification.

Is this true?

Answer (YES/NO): NO